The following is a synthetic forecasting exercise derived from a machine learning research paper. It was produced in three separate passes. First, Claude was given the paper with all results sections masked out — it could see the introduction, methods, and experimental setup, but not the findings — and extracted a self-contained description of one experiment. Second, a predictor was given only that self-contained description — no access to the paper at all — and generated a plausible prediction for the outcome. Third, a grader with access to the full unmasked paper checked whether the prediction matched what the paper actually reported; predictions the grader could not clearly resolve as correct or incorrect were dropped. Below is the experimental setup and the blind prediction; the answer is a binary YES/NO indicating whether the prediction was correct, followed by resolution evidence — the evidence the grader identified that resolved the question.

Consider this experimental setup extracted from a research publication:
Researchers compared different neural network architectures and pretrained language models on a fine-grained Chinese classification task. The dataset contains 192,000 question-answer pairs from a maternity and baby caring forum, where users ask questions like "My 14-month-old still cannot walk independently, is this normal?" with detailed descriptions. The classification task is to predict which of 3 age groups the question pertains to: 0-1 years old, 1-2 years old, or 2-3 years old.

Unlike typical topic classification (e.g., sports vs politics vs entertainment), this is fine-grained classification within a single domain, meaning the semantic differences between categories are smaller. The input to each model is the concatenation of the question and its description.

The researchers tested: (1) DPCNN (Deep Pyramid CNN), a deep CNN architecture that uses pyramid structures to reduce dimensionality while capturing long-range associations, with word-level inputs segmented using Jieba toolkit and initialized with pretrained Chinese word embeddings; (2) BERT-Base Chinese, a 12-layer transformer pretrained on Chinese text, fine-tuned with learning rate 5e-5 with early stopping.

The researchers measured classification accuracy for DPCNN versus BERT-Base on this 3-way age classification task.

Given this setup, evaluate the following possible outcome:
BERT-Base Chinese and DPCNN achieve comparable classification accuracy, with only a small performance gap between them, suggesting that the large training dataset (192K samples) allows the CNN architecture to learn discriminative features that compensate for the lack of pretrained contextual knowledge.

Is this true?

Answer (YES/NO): YES